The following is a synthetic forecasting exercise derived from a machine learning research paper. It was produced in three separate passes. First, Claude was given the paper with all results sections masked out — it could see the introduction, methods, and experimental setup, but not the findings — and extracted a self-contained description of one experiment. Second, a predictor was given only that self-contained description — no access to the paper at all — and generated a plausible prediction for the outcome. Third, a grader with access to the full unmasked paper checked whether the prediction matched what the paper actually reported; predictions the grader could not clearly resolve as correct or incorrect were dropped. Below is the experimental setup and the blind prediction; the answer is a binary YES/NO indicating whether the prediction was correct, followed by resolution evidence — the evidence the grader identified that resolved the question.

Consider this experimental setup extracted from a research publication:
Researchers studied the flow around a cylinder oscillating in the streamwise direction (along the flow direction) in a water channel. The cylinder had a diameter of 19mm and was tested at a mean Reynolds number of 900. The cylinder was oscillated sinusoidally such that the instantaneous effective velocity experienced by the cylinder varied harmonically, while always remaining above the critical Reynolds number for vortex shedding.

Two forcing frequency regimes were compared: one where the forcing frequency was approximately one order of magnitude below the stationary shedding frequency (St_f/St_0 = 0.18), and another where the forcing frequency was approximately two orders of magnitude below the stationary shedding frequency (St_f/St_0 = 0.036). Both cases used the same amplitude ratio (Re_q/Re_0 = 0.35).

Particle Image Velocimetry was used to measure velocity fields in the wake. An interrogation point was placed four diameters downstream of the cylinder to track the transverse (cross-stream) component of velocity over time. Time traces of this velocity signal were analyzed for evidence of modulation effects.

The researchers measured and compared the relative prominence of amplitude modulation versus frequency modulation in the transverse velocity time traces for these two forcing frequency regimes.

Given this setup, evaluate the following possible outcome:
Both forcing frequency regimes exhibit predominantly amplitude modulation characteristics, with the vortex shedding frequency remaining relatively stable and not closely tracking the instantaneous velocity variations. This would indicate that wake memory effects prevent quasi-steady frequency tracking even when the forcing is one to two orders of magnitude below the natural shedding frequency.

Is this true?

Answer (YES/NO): NO